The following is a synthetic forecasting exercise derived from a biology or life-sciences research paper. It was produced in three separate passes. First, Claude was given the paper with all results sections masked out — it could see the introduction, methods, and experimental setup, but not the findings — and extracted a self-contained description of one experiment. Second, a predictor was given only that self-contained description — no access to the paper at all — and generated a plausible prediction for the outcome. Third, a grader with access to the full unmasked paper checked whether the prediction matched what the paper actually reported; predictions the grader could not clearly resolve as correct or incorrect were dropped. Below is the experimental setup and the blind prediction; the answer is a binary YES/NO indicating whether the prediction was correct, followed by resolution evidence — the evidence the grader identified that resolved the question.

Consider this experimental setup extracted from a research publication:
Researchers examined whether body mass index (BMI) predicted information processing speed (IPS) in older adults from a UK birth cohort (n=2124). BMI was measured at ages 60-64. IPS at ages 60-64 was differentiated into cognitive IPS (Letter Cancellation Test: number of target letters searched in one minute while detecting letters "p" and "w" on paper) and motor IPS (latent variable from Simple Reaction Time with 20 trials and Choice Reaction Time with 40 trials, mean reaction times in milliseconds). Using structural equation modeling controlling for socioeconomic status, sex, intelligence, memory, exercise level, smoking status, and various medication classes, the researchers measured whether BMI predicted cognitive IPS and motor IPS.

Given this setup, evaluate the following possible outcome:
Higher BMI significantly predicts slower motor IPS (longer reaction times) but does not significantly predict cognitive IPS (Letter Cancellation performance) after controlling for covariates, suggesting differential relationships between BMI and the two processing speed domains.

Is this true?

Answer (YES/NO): NO